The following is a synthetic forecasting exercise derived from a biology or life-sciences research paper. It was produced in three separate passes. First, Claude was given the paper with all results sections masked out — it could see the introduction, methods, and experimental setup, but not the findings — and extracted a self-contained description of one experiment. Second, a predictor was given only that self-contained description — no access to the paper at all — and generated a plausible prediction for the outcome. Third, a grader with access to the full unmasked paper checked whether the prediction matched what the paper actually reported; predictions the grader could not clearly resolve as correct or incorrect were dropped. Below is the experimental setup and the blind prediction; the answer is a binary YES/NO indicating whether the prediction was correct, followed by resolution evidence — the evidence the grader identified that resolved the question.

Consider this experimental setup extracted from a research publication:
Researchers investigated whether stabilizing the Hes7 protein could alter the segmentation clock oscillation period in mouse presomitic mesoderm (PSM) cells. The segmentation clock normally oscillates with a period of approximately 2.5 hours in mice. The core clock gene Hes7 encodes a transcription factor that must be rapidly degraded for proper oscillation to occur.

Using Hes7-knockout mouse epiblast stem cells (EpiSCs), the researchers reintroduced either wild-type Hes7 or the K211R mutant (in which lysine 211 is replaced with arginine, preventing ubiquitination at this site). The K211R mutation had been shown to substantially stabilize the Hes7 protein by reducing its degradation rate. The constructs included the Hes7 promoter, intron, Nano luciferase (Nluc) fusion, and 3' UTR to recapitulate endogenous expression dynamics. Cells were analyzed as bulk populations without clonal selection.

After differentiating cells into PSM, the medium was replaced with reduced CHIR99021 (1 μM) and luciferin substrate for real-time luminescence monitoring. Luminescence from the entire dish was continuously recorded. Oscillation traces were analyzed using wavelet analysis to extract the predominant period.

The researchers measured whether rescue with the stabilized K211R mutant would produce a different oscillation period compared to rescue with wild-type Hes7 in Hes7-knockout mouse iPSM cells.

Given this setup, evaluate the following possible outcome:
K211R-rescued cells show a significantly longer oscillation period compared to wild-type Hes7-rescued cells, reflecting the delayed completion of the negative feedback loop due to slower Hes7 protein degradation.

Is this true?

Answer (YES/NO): YES